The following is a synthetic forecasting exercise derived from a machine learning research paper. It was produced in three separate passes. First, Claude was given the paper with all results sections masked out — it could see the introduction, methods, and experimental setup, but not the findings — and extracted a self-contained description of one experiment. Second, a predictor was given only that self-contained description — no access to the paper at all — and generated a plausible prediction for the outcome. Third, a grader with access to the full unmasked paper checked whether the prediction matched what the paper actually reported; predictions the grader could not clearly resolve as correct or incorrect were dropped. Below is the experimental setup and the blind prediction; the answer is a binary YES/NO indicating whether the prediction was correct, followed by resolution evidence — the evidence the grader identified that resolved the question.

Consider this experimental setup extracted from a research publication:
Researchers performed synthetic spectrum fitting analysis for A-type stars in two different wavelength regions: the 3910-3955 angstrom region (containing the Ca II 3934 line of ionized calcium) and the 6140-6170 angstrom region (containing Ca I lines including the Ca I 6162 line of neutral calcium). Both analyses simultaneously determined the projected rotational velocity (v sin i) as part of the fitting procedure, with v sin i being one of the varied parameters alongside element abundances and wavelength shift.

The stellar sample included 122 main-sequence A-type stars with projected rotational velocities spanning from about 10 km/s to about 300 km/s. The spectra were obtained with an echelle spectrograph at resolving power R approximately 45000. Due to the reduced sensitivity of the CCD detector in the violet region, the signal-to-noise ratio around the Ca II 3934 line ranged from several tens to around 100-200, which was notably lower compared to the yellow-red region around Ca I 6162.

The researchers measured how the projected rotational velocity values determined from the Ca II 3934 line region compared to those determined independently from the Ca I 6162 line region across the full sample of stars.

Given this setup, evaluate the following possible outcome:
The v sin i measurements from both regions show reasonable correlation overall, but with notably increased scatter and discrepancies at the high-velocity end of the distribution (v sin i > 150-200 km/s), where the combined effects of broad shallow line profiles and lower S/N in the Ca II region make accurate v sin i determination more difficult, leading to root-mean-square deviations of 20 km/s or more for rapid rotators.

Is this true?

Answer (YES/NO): NO